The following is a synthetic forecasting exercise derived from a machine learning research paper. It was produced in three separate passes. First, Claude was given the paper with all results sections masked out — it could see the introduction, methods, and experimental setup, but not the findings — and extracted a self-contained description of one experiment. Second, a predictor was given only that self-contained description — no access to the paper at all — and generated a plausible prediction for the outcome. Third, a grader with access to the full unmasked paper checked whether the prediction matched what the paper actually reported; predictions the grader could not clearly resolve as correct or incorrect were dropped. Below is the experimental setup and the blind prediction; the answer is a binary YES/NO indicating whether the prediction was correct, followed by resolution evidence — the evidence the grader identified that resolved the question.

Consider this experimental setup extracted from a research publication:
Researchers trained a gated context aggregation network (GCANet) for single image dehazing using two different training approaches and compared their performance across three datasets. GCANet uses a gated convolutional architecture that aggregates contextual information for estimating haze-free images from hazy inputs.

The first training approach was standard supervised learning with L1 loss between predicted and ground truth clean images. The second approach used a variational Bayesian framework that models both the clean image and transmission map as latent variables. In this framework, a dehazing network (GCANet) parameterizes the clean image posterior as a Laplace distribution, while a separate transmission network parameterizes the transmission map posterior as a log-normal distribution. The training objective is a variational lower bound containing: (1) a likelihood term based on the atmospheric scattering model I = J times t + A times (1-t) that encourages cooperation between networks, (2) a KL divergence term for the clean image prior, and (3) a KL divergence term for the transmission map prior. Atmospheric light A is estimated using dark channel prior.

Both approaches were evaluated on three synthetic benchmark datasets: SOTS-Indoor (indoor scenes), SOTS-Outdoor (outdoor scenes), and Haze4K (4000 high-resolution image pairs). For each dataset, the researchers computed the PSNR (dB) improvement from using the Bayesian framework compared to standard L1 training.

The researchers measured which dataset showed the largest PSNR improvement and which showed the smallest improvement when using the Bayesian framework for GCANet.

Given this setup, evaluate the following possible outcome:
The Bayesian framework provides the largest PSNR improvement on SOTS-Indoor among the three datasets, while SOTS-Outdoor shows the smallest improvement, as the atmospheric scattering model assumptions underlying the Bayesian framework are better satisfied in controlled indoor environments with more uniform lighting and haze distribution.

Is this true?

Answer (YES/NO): NO